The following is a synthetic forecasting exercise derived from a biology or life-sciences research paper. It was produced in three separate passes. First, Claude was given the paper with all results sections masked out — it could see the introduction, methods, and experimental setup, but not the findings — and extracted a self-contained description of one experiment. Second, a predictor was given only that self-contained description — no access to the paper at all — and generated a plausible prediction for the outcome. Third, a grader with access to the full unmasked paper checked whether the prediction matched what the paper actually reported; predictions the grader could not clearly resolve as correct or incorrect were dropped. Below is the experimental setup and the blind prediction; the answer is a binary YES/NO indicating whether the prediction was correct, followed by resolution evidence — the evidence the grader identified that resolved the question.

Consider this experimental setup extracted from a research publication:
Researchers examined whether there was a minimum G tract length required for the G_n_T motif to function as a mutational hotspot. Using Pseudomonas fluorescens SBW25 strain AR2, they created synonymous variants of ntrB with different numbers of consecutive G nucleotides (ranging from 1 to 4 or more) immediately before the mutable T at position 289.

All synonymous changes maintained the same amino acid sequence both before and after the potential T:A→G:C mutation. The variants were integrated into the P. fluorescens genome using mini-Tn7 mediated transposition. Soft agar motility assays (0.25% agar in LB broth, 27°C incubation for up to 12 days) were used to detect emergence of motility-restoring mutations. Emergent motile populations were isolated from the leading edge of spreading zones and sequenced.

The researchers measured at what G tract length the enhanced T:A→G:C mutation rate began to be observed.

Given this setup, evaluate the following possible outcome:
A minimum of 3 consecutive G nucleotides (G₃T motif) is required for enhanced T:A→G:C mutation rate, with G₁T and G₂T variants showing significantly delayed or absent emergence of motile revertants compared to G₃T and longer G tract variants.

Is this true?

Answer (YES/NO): YES